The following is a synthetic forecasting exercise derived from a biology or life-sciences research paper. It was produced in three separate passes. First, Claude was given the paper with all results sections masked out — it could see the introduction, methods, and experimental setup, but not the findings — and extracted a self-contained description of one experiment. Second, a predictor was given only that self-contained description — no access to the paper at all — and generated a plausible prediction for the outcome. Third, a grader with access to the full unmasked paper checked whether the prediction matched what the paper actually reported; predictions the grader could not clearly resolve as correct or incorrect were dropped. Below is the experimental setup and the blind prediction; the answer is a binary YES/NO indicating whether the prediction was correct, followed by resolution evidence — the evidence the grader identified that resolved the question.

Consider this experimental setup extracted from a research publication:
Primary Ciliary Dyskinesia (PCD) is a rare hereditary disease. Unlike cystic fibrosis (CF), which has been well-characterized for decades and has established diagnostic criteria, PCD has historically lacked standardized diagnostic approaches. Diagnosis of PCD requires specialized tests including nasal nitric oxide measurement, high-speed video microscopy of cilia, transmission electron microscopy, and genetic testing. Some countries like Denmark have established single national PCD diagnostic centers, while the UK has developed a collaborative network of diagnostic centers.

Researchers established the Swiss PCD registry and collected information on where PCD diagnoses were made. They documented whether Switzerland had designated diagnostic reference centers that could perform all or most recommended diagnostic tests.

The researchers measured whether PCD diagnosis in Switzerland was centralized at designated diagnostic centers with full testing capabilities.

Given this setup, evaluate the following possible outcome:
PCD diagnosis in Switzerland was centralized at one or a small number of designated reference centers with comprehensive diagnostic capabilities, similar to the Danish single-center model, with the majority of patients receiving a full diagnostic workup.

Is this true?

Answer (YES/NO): NO